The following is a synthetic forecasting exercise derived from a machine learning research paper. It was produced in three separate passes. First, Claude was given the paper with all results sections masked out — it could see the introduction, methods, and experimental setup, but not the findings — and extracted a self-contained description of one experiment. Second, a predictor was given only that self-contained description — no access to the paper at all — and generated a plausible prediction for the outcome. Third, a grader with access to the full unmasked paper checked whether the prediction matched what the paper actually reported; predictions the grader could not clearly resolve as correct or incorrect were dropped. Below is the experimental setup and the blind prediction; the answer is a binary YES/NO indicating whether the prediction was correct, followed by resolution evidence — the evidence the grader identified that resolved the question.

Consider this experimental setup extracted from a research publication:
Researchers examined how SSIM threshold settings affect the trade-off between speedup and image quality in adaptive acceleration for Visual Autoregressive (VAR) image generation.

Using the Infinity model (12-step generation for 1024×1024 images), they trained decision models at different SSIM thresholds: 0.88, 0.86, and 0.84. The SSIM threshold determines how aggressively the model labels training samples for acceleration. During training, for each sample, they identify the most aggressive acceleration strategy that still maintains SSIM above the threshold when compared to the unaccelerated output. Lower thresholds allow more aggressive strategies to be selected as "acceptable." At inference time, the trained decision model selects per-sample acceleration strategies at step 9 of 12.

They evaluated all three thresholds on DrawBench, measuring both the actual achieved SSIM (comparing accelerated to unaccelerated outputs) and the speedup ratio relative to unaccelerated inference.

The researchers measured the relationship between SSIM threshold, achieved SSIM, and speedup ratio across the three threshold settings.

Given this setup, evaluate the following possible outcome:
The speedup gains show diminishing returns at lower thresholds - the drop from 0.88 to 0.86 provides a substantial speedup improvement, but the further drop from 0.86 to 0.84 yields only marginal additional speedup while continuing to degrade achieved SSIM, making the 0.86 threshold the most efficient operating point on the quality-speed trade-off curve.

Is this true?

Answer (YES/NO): NO